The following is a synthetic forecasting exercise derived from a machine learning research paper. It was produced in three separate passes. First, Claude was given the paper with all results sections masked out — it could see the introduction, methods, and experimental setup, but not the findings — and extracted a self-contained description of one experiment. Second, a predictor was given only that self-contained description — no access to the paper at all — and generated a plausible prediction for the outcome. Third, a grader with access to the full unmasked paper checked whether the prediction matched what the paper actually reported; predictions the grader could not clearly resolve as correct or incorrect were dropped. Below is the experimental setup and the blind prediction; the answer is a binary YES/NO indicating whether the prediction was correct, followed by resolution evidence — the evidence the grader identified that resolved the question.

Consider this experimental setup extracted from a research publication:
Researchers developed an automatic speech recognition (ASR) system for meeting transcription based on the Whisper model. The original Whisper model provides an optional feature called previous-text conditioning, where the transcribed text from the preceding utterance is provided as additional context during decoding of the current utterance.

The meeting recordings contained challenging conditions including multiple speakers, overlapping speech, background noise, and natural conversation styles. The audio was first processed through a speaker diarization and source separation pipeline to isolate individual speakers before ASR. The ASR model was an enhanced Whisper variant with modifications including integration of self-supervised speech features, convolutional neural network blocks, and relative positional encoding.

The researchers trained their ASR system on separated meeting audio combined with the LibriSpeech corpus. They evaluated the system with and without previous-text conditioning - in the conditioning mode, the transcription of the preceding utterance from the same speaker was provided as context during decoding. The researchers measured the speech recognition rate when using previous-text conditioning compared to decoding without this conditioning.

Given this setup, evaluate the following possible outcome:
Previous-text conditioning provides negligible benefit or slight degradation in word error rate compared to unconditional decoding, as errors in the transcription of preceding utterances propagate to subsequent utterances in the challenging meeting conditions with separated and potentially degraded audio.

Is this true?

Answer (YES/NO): NO